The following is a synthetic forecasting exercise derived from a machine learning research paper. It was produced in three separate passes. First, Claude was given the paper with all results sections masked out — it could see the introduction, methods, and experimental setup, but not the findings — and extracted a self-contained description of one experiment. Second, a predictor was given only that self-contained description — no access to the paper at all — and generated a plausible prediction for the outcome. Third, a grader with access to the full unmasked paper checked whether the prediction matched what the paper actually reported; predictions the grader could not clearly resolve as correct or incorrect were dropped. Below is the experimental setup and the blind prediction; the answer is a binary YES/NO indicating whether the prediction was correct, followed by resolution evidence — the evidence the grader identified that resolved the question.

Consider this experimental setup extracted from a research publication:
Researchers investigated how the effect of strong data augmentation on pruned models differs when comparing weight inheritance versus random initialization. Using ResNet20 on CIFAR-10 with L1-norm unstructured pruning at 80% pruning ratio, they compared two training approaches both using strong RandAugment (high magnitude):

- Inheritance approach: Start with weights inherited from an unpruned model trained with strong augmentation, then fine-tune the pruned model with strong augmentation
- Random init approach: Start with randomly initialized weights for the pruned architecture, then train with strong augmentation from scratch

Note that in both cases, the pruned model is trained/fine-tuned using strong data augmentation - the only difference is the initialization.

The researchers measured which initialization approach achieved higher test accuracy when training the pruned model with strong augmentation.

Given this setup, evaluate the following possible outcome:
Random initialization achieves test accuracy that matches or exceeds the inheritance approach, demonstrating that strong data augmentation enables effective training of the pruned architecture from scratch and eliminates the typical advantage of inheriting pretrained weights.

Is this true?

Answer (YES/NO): NO